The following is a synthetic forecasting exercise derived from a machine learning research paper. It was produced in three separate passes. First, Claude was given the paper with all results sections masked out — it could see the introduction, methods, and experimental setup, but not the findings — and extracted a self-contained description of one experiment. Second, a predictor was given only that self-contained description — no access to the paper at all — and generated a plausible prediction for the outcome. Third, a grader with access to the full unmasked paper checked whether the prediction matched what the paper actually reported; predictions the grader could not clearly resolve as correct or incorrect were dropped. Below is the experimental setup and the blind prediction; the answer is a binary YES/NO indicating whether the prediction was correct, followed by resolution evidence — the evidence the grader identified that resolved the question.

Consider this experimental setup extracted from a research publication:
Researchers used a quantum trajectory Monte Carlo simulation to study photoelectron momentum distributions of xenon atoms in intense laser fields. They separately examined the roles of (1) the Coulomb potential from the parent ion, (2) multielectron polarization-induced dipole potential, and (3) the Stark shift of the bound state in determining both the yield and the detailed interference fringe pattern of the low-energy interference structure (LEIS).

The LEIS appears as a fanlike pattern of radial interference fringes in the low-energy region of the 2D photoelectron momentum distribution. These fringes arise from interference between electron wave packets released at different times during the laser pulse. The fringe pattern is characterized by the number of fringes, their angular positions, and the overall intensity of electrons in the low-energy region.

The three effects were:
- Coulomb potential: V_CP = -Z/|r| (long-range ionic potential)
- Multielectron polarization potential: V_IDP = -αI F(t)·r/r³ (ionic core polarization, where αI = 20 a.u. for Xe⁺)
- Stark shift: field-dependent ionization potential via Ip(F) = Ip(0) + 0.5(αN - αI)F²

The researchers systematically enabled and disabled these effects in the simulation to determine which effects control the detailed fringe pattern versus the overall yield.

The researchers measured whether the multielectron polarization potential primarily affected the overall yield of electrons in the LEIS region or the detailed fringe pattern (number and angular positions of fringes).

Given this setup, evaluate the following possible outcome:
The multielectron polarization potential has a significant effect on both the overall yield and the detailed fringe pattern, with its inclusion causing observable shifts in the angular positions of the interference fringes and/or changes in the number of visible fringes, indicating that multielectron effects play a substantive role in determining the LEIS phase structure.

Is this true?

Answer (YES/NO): NO